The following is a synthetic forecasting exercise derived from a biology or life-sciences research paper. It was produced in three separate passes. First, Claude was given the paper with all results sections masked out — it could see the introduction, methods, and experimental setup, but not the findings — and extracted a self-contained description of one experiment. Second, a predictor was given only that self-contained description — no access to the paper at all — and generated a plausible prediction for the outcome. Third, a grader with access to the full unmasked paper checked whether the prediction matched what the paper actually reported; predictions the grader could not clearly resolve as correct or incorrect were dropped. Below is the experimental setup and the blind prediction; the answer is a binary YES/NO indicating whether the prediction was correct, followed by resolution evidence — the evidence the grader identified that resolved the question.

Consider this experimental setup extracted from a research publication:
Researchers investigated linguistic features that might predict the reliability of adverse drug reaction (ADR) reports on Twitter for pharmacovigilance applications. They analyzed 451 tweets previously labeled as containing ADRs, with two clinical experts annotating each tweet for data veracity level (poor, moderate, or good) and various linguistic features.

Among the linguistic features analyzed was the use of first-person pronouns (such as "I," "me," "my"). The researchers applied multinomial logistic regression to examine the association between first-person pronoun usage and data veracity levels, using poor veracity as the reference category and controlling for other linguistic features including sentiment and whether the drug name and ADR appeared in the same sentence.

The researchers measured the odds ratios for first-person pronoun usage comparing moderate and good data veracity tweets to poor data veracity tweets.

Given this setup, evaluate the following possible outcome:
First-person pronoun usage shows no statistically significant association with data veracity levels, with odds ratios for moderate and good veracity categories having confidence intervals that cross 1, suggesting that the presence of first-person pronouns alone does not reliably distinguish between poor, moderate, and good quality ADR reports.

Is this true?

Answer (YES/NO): NO